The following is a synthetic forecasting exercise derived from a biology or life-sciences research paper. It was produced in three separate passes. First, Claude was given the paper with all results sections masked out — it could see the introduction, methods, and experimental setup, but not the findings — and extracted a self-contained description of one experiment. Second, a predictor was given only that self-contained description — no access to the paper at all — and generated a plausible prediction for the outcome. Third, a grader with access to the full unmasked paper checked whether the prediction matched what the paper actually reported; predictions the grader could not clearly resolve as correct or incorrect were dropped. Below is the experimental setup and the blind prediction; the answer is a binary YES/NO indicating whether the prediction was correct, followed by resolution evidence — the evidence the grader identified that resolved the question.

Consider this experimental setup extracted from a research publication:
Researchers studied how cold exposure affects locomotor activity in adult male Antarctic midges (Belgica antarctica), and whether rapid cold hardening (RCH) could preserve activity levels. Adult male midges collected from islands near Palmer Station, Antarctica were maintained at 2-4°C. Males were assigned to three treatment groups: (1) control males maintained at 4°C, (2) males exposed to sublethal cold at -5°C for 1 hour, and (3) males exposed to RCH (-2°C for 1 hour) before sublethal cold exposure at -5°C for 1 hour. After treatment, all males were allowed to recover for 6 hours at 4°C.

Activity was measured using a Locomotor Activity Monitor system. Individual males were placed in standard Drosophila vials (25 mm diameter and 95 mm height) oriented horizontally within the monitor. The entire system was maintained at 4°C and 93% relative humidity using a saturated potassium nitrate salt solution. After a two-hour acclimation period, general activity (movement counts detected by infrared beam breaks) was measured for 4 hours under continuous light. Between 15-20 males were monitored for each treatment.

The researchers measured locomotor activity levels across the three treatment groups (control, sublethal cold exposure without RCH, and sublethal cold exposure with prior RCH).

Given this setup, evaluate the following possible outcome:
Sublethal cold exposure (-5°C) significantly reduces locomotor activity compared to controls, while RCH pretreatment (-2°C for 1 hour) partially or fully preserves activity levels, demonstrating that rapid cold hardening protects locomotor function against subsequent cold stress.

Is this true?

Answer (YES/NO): YES